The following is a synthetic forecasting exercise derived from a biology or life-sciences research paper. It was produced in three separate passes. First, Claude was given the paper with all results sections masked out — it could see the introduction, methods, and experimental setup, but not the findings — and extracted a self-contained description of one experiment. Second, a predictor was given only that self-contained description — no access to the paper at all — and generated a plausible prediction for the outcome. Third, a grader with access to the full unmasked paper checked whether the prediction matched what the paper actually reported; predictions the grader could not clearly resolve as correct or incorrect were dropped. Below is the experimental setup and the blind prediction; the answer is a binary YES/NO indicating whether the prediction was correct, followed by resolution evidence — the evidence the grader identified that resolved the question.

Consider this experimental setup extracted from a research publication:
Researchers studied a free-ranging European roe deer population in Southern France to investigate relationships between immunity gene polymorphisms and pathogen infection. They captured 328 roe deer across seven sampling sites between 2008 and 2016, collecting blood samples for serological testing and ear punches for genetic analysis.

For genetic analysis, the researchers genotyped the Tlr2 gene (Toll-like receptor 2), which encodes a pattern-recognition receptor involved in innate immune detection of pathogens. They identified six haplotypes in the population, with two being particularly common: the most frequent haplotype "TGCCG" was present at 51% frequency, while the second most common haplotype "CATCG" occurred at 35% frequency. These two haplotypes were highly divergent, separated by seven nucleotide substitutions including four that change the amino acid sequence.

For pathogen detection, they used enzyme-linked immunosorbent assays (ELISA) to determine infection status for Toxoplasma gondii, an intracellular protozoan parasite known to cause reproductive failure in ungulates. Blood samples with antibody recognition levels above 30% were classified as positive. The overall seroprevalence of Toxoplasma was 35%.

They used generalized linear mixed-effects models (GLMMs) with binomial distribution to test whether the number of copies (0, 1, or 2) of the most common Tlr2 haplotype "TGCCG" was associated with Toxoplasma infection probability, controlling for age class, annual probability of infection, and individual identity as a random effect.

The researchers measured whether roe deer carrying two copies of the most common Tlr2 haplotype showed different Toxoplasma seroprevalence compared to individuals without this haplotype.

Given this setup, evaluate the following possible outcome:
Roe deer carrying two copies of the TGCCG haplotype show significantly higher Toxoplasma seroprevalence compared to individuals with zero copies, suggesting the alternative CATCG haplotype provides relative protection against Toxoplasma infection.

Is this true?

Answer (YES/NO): NO